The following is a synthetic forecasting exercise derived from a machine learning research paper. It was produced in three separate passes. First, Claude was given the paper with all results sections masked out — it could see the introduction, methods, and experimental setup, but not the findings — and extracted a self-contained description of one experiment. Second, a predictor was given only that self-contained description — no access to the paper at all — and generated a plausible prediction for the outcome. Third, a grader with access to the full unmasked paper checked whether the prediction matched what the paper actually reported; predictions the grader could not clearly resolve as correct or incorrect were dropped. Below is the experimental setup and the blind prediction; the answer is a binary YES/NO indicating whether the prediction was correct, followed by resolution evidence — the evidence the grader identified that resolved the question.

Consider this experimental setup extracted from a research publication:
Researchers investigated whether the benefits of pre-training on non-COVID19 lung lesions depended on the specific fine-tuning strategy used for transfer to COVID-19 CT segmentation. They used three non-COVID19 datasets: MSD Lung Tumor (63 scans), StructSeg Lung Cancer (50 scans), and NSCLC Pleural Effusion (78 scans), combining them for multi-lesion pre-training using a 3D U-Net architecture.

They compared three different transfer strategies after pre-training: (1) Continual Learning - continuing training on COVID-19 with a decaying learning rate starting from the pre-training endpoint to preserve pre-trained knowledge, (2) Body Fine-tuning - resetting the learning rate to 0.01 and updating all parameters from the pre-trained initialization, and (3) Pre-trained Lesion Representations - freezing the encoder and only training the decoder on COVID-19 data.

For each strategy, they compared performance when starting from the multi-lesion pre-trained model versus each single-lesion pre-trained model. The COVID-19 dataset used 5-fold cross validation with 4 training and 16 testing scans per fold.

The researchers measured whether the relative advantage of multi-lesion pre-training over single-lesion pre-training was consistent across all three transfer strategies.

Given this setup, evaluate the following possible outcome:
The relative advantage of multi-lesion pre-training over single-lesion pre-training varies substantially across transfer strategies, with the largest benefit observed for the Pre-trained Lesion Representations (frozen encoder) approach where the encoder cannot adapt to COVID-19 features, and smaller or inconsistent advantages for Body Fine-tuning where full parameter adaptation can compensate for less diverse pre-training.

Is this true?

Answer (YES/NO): NO